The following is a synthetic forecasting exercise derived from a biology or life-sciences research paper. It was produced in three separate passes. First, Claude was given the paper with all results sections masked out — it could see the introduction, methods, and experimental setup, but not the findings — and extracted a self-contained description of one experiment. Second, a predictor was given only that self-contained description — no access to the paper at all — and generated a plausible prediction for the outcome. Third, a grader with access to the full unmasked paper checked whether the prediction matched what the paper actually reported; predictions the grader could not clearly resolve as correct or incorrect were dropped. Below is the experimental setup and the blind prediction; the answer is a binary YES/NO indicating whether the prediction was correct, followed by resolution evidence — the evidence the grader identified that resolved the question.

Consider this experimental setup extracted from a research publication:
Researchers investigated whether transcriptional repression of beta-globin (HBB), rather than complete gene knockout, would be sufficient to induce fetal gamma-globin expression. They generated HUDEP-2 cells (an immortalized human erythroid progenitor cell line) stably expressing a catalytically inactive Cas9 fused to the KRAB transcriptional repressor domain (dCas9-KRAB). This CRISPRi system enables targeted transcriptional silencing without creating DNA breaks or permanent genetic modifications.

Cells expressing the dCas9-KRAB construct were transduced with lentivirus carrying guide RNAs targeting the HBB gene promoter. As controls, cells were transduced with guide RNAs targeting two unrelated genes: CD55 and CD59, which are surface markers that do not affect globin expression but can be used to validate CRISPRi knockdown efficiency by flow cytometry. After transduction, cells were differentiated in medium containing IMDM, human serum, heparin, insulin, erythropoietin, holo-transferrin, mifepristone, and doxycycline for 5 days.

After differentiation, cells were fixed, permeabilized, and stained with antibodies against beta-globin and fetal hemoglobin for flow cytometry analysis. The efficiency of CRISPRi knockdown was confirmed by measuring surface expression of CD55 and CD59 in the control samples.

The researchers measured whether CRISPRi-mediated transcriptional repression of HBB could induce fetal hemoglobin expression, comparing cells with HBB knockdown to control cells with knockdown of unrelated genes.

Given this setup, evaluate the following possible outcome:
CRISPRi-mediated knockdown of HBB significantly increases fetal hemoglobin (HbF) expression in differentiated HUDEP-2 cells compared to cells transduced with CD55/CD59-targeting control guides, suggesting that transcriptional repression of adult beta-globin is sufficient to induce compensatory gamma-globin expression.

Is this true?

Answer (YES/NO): YES